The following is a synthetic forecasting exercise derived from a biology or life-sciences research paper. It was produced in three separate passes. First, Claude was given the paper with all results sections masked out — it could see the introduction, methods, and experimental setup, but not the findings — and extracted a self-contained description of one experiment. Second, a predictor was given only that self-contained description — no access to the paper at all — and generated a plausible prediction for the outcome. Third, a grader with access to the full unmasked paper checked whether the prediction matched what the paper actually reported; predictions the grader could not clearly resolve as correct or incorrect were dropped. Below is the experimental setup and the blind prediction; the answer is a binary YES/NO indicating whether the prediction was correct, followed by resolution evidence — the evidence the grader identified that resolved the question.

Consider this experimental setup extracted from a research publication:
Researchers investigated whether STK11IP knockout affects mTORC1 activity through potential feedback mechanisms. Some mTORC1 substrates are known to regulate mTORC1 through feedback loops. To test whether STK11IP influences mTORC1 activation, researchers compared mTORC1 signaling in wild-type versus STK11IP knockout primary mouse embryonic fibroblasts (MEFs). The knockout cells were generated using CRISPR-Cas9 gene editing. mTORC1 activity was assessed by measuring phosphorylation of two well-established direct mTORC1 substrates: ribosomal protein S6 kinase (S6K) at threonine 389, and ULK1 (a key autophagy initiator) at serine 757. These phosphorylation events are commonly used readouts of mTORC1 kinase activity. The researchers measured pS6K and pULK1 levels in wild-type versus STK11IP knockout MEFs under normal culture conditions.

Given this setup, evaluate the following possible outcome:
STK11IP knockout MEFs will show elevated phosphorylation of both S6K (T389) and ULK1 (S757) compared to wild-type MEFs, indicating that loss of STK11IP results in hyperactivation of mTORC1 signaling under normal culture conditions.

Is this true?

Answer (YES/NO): NO